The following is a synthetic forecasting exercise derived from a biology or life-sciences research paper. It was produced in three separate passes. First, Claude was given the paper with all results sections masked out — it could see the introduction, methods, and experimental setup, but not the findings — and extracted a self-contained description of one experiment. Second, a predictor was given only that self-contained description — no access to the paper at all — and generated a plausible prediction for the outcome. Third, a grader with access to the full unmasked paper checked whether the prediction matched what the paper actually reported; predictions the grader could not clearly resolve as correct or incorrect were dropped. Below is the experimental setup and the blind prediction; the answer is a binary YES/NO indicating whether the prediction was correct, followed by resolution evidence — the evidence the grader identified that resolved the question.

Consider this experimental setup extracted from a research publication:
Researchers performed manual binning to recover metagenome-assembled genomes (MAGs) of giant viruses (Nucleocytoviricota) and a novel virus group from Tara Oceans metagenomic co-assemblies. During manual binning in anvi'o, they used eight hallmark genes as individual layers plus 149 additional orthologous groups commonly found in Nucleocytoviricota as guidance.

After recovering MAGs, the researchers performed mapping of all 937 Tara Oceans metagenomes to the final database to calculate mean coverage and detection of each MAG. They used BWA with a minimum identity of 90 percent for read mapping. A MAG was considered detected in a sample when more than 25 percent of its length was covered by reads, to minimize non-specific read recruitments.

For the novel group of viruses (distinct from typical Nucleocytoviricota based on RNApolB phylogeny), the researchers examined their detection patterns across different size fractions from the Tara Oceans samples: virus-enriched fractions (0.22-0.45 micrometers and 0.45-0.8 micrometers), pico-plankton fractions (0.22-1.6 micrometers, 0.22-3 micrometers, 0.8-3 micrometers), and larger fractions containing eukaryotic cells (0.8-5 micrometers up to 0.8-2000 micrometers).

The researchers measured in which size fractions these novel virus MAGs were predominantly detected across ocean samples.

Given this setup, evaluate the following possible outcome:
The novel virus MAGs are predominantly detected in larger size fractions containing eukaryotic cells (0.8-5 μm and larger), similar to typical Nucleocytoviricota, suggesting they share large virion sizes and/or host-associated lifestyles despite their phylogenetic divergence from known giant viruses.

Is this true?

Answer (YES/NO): NO